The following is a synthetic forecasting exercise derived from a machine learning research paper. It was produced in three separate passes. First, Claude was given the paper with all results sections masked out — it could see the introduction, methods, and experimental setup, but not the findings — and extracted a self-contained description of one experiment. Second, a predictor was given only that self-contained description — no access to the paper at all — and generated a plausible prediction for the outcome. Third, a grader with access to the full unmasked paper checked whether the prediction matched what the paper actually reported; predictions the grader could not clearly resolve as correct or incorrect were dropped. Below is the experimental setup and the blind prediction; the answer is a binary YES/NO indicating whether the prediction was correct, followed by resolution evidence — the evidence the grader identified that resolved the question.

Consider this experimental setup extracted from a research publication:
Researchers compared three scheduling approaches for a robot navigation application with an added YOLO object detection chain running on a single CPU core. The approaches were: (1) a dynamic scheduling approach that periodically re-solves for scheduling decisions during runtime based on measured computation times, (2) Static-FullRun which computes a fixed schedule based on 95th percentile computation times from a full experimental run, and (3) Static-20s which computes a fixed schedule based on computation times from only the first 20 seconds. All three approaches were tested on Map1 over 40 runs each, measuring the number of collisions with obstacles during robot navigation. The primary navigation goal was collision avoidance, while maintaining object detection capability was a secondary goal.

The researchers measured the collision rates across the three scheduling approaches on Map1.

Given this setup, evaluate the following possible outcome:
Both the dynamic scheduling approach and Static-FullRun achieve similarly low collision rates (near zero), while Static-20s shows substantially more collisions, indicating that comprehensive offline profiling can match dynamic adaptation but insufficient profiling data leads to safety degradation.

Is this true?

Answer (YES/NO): NO